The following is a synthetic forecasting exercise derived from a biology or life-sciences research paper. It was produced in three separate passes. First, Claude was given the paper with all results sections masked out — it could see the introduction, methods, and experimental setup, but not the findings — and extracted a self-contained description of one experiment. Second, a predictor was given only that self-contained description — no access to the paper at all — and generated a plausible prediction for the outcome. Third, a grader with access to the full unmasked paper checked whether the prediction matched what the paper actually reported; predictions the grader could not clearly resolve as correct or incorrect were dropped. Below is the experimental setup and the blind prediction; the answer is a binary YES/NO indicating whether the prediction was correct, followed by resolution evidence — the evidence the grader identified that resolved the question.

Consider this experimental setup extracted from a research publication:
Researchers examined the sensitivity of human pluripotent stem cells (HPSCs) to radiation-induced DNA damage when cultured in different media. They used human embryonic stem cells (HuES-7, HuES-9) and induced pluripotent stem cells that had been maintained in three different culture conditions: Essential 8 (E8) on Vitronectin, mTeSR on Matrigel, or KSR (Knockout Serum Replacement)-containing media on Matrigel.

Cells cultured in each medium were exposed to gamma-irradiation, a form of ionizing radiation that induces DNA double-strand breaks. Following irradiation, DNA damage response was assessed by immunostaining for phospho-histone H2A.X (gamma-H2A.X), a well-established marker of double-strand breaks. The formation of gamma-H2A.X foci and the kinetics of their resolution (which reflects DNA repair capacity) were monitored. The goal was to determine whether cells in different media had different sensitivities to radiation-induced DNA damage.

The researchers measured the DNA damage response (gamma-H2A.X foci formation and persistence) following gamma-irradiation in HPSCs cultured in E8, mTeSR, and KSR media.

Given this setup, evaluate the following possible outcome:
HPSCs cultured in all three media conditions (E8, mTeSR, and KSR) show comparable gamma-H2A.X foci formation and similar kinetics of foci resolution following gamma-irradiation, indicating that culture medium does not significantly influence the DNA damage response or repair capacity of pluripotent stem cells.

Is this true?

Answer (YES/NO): NO